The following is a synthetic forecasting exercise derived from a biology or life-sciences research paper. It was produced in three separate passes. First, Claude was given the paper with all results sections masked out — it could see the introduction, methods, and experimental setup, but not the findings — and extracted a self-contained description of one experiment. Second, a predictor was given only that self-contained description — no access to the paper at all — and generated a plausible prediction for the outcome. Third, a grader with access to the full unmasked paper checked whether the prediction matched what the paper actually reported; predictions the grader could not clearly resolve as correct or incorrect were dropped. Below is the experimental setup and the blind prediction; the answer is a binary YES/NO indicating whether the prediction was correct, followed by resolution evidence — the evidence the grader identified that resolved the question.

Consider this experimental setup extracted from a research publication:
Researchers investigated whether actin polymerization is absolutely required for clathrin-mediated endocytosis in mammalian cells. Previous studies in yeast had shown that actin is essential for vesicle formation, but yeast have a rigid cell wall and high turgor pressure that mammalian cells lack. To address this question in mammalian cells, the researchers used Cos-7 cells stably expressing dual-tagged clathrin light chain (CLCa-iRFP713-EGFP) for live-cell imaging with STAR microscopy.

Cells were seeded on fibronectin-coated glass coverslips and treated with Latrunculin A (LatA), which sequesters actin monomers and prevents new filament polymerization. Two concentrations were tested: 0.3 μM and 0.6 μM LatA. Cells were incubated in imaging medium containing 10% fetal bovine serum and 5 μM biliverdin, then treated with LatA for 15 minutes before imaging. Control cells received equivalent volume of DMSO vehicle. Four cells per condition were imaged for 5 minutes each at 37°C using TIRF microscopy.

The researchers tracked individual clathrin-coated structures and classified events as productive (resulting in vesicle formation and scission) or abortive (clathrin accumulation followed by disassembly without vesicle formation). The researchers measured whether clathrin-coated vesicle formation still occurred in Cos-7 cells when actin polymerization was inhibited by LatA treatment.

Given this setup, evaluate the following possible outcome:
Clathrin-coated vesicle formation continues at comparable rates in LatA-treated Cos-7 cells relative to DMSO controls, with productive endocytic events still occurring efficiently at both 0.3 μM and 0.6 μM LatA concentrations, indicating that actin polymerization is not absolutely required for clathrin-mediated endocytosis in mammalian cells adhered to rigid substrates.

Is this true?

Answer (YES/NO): NO